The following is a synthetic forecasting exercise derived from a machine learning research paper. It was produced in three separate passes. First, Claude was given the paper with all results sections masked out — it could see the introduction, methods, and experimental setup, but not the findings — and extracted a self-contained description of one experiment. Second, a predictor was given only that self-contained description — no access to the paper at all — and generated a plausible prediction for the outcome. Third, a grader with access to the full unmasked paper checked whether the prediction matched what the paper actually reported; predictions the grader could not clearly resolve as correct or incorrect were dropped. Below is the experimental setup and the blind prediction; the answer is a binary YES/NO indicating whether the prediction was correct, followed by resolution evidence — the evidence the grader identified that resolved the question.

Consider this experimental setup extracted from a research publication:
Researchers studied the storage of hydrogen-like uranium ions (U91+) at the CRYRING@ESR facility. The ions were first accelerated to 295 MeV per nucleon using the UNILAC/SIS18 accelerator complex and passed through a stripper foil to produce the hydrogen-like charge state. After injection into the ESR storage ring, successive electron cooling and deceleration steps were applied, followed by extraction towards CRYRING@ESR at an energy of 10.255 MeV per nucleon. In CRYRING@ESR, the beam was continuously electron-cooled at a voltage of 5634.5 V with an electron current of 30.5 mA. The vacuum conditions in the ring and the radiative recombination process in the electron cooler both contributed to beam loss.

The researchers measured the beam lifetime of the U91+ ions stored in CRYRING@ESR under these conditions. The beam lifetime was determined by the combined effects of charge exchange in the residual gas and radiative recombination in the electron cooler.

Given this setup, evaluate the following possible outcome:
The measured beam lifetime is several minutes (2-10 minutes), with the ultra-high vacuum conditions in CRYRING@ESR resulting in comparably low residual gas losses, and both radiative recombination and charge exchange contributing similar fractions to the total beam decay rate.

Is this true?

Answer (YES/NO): NO